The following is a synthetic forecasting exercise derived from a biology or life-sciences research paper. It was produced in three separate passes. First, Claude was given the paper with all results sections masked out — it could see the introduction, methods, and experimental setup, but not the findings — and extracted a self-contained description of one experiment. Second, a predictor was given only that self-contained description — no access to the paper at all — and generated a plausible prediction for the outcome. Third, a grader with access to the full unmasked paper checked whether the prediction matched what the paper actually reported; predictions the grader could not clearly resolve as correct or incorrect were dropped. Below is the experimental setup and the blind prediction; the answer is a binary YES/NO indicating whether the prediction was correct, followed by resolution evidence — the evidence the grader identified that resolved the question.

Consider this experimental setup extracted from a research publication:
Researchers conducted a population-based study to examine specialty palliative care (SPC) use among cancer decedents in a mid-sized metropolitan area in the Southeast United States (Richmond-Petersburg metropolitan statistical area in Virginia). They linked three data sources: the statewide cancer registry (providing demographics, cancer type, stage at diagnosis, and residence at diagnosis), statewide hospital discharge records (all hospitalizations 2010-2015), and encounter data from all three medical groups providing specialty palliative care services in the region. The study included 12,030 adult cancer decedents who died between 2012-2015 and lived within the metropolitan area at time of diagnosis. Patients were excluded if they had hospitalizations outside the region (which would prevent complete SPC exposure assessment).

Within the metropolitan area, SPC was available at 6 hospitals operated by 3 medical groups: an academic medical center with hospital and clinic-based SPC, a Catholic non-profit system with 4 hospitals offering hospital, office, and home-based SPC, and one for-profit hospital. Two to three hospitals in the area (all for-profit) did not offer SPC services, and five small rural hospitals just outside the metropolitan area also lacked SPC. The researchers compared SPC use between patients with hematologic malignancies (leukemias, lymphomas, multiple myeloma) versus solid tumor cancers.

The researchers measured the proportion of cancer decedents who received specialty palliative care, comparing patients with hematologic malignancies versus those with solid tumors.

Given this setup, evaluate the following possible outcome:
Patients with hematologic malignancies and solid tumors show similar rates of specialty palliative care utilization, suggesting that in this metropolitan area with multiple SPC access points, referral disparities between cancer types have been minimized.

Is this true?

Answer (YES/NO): NO